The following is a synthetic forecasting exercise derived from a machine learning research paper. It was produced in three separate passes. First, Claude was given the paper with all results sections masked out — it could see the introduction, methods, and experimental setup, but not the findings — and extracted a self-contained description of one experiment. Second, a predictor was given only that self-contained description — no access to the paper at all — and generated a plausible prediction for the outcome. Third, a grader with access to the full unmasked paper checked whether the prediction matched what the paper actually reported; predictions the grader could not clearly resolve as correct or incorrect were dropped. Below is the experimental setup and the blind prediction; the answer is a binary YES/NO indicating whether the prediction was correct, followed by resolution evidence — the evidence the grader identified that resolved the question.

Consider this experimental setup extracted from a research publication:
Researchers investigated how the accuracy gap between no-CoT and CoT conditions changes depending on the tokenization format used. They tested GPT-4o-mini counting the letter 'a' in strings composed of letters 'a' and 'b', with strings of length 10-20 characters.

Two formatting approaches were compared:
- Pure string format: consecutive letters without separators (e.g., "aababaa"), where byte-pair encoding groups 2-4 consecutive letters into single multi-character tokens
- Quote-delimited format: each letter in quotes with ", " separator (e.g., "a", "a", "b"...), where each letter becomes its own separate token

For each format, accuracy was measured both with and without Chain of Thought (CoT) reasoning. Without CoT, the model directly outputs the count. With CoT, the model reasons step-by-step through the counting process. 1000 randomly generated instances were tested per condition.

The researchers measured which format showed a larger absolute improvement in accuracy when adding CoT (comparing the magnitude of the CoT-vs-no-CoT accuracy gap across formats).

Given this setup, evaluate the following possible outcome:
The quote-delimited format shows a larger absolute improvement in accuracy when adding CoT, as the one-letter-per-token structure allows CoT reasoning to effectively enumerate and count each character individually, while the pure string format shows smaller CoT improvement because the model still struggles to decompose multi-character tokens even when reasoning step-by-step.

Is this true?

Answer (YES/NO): YES